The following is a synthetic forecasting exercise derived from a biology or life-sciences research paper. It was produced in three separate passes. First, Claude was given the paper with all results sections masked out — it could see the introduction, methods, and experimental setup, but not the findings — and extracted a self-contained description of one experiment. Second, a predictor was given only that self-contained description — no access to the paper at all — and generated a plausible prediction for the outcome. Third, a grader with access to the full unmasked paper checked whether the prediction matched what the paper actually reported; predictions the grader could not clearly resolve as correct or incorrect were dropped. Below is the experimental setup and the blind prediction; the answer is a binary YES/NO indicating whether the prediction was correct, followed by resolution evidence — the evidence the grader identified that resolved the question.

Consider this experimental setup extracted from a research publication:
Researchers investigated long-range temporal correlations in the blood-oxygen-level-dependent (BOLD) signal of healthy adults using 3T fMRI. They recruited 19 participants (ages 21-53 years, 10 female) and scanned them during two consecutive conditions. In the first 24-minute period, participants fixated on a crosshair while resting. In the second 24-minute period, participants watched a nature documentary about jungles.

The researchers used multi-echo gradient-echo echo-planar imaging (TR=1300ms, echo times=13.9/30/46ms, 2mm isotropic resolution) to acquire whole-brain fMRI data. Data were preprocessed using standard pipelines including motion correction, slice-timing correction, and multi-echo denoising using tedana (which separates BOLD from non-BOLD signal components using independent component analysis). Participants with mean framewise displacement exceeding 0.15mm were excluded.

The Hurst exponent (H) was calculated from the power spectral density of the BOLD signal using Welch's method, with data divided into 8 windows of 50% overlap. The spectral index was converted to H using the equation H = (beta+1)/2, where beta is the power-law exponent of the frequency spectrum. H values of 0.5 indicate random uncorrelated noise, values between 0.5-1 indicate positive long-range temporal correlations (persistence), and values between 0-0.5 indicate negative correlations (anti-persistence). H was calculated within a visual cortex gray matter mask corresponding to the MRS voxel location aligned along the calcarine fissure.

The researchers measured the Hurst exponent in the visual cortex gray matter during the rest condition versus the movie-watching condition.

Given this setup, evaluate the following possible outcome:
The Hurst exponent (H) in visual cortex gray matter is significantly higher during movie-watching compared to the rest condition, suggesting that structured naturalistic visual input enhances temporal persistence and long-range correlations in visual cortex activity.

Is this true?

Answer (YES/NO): YES